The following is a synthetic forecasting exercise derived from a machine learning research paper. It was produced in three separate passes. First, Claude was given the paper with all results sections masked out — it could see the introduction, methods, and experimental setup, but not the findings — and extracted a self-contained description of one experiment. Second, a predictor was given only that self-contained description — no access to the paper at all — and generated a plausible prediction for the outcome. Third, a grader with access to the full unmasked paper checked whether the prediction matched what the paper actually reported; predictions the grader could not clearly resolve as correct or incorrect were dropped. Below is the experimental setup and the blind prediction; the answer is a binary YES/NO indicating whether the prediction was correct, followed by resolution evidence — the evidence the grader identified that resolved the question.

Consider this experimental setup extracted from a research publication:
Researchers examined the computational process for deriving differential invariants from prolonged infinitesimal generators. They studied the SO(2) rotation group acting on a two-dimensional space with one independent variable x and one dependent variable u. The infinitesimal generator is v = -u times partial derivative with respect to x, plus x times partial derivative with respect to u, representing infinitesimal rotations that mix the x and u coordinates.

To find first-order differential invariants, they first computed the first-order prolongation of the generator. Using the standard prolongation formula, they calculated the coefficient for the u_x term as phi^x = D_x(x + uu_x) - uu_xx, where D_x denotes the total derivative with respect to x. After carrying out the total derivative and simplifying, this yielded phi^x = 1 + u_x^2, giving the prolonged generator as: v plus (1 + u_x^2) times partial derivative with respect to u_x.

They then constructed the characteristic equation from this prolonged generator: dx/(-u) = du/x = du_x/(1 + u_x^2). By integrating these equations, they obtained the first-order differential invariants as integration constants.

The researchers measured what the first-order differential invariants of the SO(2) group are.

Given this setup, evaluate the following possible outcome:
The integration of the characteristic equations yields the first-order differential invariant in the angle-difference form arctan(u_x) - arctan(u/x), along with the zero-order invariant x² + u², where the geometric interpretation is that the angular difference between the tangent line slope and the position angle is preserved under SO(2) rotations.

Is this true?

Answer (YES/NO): NO